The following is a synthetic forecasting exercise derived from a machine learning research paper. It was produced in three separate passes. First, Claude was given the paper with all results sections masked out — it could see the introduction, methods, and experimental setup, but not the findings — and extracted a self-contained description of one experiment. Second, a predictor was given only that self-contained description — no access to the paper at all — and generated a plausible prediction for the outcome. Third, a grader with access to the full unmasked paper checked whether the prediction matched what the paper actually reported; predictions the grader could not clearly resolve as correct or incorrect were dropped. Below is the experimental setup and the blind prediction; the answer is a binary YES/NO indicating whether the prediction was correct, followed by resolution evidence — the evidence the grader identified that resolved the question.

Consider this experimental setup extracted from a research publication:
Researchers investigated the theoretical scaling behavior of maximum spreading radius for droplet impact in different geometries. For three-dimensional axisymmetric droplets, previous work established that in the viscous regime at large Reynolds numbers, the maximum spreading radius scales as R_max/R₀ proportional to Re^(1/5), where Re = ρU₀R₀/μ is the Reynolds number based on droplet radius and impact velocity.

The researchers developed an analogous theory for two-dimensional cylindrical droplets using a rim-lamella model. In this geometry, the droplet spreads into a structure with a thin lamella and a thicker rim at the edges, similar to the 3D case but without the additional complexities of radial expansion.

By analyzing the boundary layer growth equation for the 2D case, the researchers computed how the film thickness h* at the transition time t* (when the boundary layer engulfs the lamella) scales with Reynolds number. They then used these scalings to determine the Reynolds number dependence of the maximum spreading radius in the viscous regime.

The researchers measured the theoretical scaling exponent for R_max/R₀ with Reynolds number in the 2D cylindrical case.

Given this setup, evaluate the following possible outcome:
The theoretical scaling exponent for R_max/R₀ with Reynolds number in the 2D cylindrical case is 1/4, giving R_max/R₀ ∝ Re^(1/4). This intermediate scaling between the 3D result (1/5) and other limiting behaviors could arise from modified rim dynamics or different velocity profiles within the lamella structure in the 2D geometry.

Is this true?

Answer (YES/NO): NO